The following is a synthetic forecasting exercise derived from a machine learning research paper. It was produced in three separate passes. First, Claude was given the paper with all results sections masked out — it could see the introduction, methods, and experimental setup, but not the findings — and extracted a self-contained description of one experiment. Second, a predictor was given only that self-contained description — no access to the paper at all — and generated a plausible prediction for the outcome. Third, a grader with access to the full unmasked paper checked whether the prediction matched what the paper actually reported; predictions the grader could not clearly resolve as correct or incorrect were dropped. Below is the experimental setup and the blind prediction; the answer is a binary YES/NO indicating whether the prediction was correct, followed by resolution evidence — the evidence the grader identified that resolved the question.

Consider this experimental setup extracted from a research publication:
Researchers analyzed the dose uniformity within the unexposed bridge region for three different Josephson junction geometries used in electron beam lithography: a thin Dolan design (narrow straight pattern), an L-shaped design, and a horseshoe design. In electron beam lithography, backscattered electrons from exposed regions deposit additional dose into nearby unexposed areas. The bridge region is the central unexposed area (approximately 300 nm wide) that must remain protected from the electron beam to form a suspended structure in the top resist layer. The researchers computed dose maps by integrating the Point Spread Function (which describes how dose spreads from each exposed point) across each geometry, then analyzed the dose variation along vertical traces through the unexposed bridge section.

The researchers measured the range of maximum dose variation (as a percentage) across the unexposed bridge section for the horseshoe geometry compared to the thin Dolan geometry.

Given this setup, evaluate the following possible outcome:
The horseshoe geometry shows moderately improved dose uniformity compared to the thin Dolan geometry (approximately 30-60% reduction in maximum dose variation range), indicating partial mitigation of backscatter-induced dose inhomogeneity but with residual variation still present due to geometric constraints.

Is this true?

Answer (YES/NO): YES